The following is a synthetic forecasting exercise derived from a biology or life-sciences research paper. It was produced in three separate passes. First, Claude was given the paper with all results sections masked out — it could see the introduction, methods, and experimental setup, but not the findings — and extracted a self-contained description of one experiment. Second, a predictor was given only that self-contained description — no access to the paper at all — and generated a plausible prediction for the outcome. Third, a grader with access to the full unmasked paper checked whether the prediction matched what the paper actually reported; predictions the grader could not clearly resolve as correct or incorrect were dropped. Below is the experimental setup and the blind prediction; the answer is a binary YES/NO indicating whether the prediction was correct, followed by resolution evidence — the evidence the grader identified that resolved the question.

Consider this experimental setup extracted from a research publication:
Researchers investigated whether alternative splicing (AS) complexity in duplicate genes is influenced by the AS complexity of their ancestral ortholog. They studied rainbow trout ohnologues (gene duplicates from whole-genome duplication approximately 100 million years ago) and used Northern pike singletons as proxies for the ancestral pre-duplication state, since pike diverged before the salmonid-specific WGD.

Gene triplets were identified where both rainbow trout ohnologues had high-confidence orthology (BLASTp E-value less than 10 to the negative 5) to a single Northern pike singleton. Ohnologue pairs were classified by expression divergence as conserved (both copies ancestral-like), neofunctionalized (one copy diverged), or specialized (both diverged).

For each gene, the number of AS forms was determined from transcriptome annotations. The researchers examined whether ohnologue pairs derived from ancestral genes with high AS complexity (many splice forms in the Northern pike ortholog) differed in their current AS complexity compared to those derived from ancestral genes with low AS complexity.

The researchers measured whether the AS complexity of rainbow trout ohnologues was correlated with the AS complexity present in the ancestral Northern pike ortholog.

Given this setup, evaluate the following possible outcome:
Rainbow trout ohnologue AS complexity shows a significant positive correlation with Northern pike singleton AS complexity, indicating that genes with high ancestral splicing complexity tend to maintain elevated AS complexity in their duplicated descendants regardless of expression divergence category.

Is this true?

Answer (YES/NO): NO